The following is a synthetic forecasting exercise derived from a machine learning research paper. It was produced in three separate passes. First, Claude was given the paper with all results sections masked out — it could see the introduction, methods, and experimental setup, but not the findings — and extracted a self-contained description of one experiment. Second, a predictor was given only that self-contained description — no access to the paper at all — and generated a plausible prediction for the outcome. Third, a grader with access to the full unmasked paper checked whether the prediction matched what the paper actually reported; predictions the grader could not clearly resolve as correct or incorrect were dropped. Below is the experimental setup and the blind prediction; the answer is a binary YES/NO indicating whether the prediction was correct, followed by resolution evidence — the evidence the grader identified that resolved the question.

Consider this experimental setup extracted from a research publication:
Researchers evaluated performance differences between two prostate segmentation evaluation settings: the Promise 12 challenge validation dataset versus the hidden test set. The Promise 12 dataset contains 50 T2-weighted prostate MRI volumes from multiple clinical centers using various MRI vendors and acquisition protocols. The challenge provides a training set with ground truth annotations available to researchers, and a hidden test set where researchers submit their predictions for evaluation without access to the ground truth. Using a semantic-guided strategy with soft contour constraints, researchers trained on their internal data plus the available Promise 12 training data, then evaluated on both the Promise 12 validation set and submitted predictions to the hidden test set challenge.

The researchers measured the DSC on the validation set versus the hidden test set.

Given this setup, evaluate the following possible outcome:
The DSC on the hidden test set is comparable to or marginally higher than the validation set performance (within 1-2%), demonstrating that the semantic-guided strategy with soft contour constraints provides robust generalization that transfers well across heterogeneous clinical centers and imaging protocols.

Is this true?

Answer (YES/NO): NO